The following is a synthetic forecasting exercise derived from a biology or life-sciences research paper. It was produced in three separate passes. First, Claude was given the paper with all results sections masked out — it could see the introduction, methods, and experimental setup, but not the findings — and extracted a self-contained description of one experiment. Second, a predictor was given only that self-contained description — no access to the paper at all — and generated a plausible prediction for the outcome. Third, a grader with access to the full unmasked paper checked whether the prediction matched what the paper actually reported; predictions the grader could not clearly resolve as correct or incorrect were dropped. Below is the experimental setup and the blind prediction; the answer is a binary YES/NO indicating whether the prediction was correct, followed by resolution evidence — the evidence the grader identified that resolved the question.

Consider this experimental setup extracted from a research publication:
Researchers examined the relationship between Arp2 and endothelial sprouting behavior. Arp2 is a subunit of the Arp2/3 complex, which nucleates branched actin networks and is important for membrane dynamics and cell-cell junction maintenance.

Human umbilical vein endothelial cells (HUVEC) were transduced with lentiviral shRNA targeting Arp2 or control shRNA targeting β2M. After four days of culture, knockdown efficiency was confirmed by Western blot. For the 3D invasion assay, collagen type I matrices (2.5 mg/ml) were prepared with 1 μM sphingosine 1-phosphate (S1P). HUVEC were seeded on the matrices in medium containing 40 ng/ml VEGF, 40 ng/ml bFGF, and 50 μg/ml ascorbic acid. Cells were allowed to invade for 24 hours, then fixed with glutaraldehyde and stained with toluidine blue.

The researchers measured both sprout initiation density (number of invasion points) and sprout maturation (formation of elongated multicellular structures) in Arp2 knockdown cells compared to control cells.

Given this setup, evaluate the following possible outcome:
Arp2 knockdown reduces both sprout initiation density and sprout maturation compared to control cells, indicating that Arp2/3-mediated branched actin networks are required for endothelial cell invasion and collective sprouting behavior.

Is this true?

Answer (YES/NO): NO